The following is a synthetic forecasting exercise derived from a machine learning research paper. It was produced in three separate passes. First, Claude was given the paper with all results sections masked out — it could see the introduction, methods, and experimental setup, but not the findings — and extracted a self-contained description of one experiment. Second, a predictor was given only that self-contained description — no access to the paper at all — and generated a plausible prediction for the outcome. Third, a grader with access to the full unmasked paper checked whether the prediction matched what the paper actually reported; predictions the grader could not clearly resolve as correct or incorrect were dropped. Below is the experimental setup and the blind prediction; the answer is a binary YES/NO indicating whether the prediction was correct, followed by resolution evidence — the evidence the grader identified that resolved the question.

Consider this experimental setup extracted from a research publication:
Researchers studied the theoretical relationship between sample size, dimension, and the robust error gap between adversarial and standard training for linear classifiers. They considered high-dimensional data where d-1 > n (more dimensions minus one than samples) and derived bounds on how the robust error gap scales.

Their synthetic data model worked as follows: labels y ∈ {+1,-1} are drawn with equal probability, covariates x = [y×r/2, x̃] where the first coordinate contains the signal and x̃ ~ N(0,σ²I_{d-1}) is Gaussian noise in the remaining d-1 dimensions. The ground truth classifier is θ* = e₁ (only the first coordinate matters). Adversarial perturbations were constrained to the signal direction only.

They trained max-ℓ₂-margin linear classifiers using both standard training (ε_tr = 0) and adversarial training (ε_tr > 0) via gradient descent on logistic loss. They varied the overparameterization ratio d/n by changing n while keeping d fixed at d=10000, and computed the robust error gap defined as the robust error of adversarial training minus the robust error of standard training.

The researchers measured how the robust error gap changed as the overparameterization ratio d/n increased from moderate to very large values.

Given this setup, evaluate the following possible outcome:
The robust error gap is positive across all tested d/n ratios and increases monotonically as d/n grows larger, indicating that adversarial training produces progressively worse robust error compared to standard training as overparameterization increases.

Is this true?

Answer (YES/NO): NO